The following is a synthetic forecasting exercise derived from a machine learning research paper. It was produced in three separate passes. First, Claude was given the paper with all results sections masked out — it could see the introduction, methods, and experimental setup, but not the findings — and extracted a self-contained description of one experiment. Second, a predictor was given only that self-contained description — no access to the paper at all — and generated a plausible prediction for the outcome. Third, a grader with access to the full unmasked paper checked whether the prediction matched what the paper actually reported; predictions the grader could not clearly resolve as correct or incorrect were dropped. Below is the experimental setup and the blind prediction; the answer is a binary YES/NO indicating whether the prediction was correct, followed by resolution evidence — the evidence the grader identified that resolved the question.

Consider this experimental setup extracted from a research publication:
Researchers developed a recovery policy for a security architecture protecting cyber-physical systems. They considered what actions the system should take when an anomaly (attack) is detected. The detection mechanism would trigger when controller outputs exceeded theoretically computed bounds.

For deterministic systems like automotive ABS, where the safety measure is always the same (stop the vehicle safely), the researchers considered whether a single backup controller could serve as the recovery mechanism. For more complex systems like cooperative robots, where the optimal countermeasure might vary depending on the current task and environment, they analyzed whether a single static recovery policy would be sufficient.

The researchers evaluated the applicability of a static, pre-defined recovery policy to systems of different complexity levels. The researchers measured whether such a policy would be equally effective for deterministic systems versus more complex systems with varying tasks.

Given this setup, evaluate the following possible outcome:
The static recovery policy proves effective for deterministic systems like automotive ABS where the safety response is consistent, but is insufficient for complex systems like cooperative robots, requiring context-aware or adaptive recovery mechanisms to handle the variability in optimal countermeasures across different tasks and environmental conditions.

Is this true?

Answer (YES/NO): NO